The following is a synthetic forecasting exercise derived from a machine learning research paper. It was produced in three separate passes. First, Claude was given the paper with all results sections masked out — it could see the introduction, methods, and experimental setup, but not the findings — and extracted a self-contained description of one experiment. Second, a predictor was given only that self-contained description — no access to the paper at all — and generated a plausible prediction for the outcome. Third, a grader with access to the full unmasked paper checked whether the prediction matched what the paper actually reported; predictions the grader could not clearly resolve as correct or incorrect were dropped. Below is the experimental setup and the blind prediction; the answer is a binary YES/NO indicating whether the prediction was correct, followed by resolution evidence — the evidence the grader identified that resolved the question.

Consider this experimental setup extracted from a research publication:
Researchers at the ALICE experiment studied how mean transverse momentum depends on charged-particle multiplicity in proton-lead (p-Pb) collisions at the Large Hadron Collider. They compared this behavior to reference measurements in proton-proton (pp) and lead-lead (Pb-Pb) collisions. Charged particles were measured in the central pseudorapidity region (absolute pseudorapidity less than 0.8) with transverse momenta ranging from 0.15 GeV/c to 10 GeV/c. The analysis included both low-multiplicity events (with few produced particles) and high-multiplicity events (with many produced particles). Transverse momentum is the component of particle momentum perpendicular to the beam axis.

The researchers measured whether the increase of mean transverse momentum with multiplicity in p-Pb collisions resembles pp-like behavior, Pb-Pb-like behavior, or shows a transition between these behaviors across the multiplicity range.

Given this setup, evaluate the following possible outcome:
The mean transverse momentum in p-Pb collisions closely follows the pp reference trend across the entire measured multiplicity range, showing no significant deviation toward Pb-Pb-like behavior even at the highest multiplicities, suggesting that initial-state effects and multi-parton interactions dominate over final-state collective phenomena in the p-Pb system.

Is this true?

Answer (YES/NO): NO